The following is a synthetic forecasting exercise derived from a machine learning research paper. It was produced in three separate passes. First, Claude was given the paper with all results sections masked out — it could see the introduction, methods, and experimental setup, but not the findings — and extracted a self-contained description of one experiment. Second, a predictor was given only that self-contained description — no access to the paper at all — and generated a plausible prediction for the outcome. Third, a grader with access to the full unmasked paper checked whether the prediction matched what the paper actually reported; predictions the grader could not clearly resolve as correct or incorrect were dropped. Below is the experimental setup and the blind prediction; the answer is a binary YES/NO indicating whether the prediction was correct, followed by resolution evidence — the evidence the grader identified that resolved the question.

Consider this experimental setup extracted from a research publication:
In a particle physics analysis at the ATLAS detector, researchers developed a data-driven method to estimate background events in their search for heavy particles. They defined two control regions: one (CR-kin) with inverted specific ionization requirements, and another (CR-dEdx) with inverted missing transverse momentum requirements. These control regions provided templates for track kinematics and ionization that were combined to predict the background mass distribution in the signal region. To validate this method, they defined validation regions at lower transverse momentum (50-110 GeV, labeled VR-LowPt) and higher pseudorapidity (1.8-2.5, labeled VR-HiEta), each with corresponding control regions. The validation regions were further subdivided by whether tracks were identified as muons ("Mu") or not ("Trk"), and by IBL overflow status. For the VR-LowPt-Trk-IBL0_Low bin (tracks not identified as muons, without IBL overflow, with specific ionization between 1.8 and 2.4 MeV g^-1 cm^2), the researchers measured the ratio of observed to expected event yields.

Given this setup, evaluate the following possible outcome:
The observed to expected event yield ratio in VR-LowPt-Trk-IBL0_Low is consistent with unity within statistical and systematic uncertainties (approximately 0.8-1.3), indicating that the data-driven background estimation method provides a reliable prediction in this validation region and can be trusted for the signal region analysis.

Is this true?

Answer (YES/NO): NO